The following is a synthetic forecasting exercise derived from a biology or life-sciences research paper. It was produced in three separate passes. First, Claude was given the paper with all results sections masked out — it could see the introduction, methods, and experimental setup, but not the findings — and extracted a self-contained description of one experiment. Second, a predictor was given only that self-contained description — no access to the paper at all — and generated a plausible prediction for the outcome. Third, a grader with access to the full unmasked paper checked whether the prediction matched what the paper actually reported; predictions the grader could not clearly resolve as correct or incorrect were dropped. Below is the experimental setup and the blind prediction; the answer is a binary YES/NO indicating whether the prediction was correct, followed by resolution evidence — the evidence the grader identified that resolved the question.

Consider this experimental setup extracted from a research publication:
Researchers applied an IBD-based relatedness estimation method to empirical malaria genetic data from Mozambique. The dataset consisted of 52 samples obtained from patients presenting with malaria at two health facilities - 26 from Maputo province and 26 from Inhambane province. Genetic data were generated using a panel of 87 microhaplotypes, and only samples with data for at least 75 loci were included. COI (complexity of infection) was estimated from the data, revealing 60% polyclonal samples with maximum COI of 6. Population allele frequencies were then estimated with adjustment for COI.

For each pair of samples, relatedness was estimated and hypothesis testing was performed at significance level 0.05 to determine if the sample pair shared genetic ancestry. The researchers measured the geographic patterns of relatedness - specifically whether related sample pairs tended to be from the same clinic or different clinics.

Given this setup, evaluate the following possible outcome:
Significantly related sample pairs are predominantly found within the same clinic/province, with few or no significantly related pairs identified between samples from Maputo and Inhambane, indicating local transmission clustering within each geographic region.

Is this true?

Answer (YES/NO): YES